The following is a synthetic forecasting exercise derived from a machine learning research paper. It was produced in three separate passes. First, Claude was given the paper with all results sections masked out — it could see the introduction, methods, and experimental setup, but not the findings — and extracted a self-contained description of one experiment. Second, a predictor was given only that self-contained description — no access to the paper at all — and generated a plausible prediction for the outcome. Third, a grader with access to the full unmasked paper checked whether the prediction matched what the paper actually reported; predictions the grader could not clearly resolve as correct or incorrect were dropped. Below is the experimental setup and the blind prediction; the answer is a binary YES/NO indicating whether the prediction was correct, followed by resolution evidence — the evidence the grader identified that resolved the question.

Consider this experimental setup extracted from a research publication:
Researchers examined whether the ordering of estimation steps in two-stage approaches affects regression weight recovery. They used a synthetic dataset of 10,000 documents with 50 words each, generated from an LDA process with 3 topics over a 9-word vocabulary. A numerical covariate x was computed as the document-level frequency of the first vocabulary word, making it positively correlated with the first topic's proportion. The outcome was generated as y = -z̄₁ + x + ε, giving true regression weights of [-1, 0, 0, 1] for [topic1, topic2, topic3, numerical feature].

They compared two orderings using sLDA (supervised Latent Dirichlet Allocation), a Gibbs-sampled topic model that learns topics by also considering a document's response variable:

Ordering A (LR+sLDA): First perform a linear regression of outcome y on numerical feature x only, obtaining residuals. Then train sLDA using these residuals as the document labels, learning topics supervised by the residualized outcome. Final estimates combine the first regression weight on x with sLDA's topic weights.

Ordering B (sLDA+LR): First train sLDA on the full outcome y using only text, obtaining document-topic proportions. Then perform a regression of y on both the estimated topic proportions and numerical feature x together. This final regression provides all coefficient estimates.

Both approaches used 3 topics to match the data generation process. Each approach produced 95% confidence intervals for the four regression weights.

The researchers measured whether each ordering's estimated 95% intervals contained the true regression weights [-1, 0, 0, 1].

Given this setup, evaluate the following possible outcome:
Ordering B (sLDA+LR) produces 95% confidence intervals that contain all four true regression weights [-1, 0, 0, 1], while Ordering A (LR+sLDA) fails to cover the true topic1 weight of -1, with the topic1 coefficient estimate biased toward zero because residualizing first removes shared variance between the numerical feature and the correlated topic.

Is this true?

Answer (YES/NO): NO